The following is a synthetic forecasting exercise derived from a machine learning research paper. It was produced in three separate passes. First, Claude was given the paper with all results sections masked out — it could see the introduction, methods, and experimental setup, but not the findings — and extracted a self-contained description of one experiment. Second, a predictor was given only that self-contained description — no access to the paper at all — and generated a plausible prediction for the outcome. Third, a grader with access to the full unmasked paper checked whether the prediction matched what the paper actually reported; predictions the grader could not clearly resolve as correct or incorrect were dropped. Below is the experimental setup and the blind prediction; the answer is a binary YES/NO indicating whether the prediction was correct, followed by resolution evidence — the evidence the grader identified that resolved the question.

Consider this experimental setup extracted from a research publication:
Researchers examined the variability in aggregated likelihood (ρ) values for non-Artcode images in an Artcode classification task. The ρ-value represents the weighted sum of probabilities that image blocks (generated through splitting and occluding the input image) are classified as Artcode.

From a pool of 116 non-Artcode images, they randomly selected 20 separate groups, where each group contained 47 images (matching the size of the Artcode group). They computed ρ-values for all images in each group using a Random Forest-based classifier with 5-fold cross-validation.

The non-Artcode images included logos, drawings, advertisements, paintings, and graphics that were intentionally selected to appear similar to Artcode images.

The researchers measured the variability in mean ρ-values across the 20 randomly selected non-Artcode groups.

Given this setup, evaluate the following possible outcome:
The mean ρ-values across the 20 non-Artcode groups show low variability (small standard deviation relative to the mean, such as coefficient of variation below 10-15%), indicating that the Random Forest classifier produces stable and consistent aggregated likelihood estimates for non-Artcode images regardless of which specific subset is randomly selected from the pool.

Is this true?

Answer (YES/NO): NO